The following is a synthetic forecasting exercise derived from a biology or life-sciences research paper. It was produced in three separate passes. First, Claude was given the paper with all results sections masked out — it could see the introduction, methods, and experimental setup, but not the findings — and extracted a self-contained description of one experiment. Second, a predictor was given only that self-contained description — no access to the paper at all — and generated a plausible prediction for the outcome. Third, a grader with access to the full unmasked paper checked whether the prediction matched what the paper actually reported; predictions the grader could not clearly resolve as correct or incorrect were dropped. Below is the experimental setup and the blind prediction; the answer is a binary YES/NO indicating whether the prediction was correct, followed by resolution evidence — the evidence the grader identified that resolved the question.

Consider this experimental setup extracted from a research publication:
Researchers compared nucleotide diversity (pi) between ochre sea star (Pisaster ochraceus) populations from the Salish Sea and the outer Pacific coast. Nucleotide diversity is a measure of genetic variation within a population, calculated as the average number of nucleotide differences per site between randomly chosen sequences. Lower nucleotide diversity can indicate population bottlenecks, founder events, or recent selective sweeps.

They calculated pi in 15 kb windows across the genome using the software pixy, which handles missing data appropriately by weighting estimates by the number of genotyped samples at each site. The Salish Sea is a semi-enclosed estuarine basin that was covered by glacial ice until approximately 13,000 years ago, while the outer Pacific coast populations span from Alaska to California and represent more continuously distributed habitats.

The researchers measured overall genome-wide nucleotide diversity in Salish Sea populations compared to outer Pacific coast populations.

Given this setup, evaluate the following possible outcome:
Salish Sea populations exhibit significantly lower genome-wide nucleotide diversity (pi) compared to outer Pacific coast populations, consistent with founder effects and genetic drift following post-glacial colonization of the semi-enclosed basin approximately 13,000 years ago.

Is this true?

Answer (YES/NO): YES